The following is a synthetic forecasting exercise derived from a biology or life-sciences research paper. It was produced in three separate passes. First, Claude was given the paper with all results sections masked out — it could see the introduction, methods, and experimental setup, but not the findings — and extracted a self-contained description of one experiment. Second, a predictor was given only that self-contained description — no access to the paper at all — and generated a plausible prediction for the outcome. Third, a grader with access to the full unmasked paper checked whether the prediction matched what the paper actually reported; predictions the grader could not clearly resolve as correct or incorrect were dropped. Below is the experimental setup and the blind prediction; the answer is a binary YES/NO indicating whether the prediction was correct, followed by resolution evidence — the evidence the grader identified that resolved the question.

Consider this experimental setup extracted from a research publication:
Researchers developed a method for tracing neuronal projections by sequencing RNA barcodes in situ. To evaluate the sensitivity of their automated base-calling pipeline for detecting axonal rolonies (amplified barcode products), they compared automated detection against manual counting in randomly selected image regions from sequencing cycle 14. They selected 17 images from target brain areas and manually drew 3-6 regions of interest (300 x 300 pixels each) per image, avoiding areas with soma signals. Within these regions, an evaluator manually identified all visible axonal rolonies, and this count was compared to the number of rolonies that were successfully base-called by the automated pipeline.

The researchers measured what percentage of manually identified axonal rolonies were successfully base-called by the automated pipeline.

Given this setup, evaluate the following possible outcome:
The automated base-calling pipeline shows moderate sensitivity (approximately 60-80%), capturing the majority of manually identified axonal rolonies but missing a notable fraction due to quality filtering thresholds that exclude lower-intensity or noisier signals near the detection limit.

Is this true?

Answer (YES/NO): NO